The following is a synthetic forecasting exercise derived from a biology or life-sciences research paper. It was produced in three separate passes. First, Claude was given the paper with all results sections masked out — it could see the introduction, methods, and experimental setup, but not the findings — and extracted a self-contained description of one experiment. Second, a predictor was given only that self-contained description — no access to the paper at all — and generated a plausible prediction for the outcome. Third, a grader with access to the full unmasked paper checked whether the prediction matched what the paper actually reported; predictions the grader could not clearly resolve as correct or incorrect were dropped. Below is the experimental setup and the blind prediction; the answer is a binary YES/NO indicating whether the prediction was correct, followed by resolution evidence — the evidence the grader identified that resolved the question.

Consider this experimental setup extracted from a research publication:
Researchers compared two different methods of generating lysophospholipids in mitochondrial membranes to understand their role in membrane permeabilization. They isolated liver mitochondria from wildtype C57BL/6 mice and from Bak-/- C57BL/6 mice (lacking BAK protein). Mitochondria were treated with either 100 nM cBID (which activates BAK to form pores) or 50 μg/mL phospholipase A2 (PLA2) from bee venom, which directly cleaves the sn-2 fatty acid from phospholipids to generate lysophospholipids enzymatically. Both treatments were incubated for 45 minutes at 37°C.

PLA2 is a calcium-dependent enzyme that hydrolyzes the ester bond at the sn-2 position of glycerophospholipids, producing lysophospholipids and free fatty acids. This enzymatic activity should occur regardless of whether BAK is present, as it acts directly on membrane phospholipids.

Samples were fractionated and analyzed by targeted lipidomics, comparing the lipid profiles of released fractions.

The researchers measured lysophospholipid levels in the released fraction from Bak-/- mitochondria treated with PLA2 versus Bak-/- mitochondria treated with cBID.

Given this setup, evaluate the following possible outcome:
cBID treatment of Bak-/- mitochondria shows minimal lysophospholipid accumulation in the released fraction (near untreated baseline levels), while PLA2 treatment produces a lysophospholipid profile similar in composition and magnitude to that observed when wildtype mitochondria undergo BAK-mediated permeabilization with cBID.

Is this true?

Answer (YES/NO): NO